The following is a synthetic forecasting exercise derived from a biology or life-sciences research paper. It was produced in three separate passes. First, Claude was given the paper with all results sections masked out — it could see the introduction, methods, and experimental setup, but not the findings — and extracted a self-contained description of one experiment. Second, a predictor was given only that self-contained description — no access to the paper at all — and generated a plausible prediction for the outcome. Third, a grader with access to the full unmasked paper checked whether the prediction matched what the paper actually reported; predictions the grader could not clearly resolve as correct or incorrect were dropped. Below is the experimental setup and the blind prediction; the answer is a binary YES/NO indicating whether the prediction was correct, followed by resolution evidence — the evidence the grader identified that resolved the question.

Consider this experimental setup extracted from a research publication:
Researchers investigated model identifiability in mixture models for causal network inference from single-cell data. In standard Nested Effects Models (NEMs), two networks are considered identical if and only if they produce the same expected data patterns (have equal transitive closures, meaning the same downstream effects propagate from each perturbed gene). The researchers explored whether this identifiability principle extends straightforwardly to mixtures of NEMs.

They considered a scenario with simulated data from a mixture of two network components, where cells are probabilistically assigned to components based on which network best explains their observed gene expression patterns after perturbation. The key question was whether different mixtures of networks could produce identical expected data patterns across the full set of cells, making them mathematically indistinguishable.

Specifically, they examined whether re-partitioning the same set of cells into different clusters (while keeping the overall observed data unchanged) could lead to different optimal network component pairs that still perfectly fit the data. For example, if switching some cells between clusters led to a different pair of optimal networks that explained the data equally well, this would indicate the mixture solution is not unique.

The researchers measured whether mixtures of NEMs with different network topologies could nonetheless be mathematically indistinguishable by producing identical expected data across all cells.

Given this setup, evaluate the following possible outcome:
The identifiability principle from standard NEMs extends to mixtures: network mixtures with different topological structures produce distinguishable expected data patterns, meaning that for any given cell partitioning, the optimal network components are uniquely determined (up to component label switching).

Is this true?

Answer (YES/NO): NO